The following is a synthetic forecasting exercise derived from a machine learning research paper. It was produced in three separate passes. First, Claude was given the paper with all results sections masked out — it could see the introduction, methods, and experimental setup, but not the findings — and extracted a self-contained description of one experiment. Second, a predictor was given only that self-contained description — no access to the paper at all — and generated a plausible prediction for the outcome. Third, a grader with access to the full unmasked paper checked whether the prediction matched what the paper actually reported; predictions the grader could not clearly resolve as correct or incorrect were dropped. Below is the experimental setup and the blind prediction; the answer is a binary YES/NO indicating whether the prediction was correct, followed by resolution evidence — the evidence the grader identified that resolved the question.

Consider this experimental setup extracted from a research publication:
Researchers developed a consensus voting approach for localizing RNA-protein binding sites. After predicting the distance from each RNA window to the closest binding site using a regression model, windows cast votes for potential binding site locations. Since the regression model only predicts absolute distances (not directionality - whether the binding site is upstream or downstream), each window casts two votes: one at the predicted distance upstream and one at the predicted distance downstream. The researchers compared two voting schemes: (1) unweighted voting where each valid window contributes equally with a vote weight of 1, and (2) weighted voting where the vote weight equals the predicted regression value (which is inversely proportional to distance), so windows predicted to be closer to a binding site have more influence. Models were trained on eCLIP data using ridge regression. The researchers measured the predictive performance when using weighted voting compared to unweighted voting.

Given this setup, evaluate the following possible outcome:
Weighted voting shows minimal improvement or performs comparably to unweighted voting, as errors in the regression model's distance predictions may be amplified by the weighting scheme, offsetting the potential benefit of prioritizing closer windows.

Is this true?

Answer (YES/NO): NO